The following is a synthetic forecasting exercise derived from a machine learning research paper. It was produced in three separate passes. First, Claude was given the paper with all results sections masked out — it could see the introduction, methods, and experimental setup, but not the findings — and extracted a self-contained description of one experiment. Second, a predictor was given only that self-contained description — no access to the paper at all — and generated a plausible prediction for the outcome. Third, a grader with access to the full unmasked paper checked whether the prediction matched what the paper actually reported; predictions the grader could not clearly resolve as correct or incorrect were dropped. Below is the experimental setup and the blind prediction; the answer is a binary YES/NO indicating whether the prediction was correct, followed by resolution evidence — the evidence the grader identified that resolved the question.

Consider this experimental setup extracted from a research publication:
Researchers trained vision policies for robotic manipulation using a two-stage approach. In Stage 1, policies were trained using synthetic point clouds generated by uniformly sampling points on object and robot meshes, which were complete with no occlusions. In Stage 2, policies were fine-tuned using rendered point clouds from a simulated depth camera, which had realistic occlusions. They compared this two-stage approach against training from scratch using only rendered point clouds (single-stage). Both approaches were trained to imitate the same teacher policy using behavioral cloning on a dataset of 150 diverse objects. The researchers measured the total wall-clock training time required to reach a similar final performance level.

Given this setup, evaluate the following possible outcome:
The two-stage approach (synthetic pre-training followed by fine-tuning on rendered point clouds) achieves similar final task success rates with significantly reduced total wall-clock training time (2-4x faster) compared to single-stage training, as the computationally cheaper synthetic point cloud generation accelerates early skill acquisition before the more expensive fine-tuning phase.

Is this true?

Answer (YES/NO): NO